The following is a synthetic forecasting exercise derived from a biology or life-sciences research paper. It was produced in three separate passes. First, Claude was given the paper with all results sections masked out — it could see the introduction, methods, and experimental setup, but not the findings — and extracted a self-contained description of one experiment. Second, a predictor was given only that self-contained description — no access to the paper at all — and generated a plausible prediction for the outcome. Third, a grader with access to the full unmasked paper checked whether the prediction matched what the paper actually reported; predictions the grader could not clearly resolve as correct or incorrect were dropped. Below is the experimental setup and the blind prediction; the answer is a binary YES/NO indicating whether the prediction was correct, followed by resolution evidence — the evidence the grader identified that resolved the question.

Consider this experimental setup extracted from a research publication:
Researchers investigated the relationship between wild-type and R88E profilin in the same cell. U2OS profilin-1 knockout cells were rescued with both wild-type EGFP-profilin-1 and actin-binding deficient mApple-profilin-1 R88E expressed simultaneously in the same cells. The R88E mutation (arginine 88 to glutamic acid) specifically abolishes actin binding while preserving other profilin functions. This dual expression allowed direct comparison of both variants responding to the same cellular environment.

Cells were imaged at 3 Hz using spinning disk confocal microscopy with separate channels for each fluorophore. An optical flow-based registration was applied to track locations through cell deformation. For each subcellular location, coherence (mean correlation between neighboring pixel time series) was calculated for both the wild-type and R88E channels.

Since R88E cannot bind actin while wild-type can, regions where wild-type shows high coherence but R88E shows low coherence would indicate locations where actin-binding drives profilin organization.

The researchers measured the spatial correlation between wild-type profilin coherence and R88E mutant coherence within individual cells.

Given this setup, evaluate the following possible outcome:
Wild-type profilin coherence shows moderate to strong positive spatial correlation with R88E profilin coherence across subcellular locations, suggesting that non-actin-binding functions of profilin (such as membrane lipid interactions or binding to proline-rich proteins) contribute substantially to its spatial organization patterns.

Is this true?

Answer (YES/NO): NO